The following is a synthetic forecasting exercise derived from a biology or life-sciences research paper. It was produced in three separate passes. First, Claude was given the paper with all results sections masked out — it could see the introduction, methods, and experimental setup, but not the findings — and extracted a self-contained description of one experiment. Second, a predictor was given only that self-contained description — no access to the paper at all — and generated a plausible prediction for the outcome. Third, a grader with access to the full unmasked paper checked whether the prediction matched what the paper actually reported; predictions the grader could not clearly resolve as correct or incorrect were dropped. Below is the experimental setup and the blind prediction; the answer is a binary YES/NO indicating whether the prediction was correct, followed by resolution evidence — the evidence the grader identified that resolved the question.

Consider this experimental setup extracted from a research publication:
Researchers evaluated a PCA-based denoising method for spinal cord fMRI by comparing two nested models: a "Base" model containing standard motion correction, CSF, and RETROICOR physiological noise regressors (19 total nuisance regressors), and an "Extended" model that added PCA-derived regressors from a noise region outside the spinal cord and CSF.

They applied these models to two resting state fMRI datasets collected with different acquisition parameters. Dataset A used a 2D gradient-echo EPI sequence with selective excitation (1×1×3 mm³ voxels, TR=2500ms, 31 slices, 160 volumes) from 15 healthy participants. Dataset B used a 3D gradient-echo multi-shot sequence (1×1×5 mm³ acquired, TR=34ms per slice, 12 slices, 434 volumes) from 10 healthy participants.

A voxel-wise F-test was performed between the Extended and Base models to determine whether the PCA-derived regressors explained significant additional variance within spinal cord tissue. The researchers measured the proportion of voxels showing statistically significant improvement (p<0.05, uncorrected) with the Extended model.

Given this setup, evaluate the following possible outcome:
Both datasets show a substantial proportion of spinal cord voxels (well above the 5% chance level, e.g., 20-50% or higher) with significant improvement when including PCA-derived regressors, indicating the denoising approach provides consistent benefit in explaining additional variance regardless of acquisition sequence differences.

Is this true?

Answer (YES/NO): NO